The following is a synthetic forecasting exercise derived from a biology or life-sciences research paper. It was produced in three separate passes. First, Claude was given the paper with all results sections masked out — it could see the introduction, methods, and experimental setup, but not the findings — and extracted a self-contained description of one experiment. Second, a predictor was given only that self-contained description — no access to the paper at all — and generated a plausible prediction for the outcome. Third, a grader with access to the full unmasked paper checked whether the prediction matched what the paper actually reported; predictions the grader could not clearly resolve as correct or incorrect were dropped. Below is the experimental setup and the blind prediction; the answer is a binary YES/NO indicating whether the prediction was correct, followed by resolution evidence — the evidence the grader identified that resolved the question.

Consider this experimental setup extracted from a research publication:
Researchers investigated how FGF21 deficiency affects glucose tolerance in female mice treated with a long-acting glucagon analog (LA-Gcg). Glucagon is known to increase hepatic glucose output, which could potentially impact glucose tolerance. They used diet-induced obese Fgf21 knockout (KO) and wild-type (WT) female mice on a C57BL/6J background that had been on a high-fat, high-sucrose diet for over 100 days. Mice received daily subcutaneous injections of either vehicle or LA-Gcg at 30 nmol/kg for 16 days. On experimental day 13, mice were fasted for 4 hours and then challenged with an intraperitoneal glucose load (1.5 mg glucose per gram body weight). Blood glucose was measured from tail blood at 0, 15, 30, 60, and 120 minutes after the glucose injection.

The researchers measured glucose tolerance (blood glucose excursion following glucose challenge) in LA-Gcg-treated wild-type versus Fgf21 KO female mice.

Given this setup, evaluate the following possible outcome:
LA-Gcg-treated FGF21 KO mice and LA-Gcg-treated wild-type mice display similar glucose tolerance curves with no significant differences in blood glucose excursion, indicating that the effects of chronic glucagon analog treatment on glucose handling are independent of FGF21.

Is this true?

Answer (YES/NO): NO